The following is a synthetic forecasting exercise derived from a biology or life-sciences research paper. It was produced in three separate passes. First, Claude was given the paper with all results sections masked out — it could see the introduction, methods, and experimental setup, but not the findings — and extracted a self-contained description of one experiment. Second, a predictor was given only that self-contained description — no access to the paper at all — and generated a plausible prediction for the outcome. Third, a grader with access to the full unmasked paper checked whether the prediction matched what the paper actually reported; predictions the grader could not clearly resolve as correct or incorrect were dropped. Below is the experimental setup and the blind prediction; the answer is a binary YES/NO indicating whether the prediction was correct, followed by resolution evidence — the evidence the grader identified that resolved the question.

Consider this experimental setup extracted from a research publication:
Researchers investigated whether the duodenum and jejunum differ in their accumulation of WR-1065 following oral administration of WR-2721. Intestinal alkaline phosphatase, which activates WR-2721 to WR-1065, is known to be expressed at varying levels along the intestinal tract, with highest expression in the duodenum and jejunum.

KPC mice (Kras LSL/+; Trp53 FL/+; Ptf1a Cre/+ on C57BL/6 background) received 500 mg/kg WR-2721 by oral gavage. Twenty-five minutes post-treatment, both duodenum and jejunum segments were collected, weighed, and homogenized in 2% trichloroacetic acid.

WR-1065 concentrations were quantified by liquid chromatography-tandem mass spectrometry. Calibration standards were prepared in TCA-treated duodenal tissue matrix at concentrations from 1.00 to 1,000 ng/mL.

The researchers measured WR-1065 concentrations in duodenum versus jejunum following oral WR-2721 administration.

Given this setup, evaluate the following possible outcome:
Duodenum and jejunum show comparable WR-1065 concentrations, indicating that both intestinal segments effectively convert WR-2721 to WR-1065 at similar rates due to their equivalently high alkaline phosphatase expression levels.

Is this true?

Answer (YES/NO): NO